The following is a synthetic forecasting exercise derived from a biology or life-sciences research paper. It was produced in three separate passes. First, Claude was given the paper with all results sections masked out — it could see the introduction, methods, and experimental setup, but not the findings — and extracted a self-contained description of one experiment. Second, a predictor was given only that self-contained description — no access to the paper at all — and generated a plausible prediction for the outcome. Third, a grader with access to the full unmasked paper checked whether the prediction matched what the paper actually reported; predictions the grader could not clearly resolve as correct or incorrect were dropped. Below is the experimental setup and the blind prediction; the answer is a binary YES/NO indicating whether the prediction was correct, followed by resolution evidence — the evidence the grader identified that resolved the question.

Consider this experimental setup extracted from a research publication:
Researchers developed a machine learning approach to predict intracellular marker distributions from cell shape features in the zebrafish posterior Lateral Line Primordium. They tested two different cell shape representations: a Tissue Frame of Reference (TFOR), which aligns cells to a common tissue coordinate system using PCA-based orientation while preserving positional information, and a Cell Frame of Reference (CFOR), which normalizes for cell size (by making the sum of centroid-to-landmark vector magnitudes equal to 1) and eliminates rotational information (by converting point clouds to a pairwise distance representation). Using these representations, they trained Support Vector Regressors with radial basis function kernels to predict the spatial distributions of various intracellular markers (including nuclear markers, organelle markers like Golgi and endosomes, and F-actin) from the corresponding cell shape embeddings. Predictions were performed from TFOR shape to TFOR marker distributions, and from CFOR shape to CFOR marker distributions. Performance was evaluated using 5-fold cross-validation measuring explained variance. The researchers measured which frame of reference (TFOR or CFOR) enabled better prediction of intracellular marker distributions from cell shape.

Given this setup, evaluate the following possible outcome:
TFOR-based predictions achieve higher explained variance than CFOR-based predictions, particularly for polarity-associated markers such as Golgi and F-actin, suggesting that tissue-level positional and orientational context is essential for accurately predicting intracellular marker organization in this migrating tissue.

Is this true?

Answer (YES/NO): NO